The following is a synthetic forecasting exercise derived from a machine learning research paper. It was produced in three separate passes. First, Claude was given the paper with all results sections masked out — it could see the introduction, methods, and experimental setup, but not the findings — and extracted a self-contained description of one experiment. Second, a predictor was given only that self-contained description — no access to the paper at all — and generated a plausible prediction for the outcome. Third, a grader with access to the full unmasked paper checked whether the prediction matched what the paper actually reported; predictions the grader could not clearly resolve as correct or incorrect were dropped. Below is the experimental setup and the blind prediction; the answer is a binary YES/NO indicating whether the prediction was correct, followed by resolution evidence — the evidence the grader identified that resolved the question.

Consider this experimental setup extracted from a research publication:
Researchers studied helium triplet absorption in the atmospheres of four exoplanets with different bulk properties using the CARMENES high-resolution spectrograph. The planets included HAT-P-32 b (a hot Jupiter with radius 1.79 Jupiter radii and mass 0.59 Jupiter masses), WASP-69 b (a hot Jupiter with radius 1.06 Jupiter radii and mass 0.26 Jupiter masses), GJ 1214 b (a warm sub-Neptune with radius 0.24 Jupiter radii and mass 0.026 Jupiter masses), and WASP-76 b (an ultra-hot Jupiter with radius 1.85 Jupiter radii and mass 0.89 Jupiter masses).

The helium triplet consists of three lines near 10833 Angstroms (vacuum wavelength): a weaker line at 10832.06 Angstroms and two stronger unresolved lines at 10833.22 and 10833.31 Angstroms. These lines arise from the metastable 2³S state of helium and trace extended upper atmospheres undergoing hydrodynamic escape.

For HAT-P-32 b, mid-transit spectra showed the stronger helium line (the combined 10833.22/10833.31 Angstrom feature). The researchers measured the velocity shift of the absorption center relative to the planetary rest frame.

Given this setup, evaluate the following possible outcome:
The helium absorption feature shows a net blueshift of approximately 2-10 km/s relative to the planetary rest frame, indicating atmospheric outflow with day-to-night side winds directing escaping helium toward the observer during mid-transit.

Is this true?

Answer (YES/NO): NO